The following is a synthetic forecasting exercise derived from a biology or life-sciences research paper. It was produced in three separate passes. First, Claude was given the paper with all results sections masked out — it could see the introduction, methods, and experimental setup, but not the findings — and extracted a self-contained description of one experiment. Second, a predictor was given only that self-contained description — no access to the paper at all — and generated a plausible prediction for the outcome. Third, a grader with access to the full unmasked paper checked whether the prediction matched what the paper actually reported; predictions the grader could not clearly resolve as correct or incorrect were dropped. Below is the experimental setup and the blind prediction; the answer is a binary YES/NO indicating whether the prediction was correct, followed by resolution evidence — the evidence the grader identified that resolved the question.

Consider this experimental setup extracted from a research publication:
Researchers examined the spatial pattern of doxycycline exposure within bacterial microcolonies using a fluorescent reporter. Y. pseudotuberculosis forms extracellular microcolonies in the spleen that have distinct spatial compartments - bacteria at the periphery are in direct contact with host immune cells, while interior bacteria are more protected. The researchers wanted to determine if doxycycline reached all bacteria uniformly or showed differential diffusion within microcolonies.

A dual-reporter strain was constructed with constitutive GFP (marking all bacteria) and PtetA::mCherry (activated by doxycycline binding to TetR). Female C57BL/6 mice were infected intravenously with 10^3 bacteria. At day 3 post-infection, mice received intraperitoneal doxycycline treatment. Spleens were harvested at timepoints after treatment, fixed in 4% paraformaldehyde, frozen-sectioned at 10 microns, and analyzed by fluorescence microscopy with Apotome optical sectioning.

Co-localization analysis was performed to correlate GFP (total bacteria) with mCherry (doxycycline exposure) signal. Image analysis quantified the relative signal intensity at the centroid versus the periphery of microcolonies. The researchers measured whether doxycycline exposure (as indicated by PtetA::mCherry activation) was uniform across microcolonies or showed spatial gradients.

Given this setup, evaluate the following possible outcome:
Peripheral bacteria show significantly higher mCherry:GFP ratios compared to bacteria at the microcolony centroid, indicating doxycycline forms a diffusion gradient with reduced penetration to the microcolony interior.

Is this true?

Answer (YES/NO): NO